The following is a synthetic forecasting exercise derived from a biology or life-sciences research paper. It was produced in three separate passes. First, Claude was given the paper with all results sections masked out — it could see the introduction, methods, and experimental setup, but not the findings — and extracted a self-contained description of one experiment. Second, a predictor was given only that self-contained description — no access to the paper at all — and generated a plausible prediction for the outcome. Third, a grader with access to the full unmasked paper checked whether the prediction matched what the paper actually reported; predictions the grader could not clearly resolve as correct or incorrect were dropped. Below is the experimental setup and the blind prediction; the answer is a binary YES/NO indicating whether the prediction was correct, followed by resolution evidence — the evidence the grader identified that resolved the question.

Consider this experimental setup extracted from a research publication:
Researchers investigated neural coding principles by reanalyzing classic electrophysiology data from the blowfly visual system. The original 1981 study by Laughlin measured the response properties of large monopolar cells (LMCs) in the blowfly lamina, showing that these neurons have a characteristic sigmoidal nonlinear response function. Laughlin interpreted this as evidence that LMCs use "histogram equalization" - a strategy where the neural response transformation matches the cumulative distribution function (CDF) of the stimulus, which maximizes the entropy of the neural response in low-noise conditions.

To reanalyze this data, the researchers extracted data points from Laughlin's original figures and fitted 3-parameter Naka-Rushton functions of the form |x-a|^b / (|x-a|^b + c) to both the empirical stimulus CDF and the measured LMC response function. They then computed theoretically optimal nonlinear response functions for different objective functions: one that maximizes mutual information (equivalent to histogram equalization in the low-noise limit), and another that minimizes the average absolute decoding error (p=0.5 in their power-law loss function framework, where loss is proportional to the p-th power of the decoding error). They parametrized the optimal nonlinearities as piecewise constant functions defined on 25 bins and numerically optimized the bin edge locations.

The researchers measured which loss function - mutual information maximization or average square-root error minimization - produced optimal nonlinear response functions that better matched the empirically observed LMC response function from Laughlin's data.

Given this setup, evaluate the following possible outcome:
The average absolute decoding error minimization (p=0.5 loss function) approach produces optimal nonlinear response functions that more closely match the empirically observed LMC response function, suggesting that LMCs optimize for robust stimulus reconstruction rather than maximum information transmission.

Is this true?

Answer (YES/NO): YES